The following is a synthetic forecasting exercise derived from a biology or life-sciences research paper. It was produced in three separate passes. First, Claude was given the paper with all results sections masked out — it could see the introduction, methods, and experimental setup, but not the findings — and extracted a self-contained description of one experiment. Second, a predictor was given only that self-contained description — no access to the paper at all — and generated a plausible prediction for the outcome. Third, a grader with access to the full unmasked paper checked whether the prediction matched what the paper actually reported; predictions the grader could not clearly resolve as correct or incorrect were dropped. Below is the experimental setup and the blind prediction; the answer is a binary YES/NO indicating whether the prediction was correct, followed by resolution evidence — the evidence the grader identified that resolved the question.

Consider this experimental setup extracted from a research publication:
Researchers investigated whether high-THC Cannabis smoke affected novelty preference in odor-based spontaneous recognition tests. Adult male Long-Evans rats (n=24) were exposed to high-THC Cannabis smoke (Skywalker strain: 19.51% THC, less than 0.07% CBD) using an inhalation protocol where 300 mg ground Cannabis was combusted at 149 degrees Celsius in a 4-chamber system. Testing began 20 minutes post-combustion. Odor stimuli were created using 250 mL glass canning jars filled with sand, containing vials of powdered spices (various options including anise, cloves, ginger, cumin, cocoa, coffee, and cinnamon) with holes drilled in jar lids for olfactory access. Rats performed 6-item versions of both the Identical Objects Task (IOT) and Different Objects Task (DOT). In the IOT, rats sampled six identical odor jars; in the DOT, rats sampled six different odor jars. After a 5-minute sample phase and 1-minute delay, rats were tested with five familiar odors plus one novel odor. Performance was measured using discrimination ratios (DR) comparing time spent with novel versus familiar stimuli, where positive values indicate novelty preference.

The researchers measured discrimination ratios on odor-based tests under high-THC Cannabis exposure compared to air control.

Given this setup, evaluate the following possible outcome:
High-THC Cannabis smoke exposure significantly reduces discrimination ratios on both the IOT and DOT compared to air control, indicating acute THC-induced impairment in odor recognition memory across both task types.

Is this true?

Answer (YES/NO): YES